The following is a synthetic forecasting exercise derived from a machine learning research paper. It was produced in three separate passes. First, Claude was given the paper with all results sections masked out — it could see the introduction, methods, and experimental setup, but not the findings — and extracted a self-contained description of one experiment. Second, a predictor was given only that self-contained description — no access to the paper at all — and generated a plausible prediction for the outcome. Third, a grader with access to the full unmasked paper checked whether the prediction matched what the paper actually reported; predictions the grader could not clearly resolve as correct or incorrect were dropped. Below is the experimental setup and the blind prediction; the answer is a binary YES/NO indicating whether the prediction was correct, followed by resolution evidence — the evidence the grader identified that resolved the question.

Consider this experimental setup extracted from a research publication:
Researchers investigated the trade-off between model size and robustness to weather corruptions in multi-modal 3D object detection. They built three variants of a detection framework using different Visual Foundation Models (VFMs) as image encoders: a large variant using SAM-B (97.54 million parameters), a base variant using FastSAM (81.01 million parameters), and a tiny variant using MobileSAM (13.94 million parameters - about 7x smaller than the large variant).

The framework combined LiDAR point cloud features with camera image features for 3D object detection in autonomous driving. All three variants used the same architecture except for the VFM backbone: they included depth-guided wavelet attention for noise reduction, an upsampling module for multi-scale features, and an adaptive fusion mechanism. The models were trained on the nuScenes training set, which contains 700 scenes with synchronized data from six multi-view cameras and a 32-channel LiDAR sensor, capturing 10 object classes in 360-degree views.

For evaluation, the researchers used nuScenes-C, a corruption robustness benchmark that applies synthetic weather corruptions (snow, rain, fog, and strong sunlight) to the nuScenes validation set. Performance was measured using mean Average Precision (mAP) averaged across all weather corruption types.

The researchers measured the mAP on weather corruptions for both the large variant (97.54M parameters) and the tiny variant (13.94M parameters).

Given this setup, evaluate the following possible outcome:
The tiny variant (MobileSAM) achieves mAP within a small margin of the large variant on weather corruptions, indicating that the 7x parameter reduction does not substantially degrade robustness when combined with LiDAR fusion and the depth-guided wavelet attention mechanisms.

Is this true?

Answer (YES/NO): YES